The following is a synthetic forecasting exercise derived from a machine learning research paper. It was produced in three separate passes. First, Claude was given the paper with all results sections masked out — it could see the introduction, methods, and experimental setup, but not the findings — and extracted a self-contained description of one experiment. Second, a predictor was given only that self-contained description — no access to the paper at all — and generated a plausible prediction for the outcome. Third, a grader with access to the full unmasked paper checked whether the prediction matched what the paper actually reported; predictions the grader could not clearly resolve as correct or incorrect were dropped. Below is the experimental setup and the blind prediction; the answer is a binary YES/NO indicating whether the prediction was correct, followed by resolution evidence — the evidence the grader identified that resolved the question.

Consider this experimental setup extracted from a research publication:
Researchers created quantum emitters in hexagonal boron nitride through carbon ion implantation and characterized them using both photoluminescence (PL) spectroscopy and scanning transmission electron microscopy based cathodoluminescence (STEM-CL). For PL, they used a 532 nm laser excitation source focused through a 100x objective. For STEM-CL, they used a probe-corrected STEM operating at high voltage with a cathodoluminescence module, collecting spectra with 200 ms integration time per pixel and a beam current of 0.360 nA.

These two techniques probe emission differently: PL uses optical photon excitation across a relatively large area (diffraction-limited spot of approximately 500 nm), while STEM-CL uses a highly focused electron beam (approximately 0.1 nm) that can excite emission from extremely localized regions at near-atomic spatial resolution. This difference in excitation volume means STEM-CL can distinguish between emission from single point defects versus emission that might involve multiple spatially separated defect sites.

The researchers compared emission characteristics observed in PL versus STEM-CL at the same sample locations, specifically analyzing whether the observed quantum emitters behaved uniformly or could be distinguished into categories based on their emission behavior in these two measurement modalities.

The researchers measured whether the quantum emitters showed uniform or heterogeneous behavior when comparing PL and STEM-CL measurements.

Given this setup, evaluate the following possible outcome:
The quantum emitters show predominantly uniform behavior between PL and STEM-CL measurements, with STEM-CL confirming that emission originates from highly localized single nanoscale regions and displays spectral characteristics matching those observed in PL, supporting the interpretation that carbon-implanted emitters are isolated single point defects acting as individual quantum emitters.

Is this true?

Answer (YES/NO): NO